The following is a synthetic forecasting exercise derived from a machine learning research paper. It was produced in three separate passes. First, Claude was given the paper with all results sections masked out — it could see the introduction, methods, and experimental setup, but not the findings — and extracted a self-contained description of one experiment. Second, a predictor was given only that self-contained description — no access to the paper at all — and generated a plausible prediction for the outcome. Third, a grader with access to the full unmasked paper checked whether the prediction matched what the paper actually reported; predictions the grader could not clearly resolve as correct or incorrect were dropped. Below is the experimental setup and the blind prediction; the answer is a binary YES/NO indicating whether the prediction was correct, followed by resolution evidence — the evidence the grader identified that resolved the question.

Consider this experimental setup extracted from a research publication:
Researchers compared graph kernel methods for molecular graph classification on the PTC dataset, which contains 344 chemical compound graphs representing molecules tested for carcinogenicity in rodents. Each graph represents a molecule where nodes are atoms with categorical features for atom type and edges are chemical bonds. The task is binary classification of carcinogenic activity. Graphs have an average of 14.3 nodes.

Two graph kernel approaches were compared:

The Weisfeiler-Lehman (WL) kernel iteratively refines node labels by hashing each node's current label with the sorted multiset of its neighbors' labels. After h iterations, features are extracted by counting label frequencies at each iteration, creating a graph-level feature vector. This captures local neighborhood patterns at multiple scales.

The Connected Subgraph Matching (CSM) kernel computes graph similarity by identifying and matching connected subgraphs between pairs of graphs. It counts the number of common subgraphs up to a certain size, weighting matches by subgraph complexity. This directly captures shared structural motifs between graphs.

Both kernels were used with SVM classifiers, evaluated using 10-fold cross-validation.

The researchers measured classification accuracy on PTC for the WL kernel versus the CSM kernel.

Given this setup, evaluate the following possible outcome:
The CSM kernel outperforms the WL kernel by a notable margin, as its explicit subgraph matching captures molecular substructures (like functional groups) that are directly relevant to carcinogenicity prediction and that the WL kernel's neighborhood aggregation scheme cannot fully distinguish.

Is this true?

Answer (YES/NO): YES